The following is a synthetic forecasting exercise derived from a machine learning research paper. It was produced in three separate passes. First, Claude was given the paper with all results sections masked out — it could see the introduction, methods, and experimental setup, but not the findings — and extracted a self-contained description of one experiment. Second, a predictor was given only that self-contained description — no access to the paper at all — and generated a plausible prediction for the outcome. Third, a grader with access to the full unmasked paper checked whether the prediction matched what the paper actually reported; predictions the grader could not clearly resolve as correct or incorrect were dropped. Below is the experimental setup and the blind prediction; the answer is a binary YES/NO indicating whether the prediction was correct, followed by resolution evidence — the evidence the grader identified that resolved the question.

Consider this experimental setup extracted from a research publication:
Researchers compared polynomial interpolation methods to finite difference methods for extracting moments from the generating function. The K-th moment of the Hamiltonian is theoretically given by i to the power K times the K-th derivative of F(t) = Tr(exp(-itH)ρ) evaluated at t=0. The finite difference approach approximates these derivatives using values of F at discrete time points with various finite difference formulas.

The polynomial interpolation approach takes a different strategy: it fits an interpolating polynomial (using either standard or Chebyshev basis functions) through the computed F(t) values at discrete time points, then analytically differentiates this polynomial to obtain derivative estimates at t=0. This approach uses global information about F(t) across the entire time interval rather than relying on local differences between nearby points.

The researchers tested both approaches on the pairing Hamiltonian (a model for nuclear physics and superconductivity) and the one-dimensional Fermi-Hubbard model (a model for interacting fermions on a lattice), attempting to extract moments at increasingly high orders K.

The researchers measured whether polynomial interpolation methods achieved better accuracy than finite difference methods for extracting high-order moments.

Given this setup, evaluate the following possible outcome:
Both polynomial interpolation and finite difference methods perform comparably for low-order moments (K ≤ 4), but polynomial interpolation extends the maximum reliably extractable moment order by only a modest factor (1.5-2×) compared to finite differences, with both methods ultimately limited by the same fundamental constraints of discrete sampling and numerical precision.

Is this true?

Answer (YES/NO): NO